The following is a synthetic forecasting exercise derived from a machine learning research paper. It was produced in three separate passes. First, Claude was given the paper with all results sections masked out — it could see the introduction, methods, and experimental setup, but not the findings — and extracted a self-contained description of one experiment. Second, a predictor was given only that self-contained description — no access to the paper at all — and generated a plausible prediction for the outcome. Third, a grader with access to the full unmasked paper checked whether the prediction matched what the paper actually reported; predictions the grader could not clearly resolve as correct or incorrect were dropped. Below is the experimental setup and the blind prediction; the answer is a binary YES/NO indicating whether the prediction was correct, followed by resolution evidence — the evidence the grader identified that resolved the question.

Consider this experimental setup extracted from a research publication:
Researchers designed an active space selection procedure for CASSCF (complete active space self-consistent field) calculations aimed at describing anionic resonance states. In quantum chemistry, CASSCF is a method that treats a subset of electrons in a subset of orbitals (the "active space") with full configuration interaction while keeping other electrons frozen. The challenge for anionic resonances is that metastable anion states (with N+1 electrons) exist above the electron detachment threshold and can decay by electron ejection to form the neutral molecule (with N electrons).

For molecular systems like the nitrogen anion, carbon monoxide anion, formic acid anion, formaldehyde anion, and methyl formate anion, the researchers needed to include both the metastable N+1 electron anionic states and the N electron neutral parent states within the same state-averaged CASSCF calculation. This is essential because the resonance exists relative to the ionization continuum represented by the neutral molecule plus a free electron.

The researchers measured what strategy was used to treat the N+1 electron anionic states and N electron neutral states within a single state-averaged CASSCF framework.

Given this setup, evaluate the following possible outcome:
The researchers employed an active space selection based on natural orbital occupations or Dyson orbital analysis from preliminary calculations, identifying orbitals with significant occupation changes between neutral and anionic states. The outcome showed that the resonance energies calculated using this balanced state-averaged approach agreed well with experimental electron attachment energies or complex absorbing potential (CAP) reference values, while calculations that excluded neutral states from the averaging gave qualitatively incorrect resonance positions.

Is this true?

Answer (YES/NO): NO